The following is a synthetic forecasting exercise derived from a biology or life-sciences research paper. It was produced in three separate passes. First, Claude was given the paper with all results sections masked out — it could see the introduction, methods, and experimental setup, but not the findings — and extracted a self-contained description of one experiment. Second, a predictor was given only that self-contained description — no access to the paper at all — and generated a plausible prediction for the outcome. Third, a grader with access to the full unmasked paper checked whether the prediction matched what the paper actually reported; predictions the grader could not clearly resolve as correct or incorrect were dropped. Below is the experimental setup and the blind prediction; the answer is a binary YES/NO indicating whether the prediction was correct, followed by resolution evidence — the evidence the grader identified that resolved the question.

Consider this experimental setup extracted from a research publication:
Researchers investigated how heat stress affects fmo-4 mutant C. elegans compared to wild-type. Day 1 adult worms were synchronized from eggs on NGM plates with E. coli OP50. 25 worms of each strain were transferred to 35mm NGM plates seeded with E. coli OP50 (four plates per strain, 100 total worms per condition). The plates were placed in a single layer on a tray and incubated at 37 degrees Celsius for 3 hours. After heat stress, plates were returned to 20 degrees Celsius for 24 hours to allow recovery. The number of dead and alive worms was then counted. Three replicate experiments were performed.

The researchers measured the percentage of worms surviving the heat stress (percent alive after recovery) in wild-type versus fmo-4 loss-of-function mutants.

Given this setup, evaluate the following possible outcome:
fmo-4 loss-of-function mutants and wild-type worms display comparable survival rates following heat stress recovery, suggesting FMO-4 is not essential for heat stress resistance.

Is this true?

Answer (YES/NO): YES